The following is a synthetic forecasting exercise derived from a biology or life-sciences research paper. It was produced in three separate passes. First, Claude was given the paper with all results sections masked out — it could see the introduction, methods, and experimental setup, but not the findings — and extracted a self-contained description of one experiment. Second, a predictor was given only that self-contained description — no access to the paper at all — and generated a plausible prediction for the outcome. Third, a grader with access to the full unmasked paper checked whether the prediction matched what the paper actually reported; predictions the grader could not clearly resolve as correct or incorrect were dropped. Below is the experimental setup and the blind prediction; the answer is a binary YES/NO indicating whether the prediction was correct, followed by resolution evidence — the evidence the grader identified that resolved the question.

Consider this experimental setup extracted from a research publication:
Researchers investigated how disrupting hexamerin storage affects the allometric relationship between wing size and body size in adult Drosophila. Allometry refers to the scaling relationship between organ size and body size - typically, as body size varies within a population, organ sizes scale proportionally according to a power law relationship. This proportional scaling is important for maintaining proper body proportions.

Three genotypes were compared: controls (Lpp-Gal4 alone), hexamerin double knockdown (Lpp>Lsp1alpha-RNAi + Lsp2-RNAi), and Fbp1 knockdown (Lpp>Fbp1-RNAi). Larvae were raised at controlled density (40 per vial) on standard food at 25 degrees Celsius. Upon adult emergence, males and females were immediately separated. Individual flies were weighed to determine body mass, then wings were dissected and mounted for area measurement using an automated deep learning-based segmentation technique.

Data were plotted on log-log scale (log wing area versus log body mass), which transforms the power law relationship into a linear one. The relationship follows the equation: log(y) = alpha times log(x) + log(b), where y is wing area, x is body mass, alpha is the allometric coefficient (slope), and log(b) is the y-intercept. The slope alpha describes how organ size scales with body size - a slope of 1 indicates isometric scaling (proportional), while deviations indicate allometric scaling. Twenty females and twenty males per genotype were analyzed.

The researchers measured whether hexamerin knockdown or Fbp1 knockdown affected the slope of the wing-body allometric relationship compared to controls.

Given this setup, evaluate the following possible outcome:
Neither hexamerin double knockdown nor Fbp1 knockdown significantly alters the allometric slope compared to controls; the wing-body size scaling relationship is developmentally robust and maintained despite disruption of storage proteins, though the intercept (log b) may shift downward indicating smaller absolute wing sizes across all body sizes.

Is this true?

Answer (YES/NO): NO